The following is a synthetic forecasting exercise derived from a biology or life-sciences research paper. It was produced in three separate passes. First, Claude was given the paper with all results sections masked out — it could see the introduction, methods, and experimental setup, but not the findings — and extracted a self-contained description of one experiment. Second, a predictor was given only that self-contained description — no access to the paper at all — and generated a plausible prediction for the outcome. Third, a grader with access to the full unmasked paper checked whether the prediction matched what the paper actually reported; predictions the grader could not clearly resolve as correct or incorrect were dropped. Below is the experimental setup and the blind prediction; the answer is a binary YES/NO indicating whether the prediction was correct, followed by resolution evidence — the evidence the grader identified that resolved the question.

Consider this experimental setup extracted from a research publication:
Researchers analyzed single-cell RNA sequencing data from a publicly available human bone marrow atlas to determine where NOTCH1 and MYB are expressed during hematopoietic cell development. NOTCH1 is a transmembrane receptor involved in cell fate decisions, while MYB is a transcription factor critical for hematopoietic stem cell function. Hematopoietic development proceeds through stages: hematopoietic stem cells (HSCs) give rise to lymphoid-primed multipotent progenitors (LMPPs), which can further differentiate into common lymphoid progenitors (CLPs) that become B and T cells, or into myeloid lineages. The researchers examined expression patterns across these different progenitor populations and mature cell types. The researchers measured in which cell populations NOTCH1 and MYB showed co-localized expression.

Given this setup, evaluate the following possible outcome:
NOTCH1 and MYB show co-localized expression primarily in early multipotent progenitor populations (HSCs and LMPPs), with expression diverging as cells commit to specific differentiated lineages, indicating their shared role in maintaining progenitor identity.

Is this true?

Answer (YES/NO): YES